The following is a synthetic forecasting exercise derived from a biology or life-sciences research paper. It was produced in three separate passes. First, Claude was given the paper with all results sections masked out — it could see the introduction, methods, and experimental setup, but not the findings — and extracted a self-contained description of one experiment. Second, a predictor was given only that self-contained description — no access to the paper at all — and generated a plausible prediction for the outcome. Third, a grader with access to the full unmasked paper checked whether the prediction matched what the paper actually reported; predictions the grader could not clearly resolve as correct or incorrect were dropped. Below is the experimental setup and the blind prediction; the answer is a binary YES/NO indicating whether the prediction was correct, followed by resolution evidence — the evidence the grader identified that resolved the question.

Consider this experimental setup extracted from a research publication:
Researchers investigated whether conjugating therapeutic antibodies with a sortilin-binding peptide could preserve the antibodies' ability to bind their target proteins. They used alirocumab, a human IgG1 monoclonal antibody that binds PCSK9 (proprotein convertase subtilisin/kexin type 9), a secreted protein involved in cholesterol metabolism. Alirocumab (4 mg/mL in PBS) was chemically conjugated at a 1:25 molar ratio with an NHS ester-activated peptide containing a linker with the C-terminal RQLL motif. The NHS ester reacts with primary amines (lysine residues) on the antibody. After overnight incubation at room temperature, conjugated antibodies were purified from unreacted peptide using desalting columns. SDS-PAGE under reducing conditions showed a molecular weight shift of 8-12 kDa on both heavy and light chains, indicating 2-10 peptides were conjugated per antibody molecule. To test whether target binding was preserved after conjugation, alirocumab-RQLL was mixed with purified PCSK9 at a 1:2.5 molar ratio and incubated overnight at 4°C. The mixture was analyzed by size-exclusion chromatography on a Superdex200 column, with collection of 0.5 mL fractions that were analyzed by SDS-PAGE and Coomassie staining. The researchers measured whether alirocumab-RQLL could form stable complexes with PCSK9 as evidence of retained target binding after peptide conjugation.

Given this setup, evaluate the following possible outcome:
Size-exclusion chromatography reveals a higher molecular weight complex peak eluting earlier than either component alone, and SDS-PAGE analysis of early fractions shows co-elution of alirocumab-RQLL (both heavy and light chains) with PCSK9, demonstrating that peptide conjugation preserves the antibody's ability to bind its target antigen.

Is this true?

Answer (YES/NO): YES